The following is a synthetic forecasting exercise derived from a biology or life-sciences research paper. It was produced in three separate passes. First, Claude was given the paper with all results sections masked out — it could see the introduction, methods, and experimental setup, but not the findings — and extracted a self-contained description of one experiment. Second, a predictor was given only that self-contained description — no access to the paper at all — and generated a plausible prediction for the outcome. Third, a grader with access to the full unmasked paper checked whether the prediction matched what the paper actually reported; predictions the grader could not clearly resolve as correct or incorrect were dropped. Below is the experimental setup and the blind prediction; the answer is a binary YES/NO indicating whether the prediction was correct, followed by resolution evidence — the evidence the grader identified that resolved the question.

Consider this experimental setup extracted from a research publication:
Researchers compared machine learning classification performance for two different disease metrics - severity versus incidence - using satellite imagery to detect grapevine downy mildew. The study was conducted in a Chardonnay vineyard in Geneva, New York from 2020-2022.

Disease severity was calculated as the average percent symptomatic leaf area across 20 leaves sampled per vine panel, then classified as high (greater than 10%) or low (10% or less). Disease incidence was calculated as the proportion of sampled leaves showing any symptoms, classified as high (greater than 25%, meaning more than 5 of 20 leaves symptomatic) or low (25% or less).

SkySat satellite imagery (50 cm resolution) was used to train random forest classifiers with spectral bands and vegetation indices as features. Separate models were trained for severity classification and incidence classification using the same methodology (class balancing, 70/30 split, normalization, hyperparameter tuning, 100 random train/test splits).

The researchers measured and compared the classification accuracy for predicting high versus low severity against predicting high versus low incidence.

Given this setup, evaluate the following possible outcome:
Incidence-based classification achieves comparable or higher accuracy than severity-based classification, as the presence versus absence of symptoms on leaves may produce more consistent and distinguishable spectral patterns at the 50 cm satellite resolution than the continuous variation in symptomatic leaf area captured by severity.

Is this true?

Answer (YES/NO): YES